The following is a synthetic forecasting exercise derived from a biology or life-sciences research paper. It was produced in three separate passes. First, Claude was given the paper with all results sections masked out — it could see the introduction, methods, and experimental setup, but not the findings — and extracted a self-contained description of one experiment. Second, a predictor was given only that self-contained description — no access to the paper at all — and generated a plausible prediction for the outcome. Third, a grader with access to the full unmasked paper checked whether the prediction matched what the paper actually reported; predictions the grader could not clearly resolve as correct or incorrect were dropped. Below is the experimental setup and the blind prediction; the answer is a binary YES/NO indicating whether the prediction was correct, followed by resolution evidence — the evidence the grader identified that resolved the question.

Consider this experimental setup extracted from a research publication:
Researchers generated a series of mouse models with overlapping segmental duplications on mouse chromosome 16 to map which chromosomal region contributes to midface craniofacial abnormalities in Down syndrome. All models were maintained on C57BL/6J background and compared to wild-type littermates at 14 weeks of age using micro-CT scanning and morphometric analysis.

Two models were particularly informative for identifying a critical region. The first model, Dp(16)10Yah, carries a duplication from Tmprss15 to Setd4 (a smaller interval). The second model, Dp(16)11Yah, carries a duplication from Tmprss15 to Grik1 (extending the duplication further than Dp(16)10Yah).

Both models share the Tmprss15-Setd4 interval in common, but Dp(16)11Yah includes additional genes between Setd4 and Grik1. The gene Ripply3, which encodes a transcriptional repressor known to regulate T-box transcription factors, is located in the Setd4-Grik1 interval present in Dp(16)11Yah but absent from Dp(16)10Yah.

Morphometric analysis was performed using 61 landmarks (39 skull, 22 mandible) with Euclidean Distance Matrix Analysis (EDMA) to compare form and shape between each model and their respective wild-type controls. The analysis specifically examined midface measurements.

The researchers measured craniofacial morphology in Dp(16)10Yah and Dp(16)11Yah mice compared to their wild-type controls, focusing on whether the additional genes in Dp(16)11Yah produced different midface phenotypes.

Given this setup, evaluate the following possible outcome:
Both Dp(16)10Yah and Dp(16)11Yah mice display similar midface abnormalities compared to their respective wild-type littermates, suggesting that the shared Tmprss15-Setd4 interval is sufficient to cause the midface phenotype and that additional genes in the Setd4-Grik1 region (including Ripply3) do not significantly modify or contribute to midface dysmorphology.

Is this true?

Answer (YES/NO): NO